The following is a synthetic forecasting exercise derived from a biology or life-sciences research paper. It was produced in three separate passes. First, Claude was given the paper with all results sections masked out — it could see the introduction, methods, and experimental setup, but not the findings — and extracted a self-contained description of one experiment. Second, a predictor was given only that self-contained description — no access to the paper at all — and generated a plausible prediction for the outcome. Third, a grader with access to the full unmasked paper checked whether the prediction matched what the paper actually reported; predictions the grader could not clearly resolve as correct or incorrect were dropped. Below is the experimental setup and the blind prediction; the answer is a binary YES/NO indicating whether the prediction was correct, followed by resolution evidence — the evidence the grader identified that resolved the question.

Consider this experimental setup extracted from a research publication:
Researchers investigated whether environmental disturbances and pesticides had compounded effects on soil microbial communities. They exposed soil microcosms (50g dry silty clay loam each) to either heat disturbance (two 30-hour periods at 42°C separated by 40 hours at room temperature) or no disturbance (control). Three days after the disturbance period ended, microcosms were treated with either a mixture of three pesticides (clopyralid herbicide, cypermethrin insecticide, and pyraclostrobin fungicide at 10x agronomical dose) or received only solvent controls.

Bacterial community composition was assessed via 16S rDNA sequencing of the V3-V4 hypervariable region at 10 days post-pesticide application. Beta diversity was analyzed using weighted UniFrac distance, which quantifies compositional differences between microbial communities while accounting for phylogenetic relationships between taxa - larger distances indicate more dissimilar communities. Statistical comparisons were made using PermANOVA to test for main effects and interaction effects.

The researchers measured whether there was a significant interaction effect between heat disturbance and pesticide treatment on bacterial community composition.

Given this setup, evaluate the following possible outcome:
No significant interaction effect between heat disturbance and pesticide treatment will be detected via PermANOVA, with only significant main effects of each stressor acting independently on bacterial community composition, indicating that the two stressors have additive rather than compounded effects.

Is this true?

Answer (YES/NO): NO